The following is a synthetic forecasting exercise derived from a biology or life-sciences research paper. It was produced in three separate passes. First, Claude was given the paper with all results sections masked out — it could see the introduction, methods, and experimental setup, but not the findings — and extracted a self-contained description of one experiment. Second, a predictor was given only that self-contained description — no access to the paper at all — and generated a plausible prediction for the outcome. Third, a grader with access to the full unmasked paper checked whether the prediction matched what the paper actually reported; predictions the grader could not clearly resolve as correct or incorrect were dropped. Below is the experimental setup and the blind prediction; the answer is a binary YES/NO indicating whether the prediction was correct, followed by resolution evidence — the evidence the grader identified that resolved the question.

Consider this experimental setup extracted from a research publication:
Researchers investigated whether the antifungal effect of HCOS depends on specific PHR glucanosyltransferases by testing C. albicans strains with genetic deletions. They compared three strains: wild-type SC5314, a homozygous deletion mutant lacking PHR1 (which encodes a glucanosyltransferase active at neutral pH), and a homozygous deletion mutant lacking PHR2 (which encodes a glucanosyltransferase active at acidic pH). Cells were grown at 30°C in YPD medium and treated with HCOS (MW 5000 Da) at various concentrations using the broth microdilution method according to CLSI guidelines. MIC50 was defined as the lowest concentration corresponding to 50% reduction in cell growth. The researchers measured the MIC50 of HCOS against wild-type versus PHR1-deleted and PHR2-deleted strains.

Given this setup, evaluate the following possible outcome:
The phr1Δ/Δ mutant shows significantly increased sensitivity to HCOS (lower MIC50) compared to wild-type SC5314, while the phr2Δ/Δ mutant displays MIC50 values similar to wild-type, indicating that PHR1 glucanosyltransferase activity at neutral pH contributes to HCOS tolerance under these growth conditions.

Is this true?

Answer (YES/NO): NO